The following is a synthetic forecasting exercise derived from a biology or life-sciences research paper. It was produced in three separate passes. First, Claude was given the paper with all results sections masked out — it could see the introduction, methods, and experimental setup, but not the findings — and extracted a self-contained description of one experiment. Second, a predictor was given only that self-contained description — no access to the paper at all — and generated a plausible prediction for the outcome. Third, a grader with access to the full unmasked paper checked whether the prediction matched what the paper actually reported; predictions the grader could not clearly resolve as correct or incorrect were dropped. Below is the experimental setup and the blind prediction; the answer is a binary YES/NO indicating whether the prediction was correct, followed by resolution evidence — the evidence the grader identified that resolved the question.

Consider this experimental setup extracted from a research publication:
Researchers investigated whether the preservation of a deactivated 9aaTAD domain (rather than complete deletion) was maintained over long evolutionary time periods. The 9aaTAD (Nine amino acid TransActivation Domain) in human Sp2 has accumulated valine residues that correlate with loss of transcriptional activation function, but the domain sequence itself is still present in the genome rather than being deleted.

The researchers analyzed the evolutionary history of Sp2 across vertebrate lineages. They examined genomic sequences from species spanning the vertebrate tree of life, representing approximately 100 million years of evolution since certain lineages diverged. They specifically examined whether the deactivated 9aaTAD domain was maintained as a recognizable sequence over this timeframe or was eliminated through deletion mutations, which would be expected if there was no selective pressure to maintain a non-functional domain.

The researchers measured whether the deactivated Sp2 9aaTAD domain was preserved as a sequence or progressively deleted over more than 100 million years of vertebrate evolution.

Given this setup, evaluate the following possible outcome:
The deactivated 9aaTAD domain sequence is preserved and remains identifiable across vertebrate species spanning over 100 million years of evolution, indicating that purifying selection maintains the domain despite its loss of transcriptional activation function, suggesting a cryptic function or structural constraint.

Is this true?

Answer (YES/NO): YES